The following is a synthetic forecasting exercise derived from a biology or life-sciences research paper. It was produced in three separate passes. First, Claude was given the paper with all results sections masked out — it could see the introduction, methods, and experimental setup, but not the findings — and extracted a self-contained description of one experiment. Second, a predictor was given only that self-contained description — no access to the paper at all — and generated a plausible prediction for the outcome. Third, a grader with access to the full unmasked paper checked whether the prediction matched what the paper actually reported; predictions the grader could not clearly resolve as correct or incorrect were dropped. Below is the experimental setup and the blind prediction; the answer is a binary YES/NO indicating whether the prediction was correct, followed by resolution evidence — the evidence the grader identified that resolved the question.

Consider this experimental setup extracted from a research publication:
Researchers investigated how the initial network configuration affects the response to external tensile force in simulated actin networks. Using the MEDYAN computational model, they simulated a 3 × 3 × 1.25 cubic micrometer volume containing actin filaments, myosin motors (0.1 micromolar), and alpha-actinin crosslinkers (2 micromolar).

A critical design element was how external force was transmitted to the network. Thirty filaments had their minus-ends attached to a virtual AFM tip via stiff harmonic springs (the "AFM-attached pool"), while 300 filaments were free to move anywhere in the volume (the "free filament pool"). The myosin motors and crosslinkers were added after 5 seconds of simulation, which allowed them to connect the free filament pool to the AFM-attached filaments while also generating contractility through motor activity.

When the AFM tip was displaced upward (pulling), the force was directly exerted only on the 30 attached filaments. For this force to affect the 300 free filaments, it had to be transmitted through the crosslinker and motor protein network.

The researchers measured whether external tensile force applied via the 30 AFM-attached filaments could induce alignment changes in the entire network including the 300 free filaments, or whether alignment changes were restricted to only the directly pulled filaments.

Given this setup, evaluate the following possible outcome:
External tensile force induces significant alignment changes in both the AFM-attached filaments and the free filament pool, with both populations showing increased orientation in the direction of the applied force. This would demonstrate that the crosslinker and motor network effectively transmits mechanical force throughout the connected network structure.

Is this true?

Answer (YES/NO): YES